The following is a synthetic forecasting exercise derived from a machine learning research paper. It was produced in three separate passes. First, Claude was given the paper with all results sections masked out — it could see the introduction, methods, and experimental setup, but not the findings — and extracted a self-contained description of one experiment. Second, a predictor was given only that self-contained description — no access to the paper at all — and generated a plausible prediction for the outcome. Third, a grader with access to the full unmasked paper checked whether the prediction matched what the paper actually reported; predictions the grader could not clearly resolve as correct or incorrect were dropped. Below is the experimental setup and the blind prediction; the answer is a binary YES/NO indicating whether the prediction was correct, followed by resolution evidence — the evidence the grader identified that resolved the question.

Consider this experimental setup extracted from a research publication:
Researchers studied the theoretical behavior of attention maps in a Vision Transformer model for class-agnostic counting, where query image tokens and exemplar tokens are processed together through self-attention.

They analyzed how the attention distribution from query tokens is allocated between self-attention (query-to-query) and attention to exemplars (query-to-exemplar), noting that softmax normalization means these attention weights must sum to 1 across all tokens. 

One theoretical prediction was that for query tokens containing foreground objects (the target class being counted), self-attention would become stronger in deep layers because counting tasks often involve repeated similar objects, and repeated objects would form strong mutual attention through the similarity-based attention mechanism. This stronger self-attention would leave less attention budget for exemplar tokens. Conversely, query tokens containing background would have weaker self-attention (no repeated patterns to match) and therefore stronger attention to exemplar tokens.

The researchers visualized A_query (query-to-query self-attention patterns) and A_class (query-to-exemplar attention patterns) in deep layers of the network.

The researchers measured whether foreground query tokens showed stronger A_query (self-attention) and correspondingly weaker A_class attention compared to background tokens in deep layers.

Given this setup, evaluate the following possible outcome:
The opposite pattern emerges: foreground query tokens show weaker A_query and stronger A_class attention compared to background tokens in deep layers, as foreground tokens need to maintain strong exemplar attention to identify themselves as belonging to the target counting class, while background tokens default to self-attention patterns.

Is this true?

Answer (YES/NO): NO